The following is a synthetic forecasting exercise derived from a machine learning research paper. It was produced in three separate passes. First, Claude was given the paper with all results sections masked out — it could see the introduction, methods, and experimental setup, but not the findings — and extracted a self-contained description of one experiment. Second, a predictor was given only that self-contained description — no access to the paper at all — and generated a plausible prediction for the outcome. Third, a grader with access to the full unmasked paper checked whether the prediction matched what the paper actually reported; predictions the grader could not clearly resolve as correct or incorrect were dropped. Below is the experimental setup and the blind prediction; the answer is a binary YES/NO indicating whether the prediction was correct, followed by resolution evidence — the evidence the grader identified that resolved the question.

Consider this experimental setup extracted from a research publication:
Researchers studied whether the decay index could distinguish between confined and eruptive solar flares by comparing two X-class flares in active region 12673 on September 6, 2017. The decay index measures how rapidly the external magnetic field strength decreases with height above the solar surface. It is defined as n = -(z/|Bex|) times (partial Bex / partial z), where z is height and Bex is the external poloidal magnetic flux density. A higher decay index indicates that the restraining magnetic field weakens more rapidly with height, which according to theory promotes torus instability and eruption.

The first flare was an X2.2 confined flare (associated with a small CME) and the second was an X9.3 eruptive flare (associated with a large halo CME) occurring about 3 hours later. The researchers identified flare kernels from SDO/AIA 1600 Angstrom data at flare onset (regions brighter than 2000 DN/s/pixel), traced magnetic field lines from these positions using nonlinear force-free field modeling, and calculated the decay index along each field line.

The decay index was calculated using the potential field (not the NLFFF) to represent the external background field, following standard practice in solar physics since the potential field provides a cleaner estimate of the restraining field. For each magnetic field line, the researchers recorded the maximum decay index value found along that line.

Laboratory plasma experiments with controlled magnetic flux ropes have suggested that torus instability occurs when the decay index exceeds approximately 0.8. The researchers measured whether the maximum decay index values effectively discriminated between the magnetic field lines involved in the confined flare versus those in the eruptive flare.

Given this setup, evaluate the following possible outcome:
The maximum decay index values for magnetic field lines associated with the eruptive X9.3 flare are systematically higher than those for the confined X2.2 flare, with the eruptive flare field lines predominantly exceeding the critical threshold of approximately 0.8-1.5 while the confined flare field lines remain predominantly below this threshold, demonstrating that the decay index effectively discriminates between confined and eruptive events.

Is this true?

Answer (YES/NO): NO